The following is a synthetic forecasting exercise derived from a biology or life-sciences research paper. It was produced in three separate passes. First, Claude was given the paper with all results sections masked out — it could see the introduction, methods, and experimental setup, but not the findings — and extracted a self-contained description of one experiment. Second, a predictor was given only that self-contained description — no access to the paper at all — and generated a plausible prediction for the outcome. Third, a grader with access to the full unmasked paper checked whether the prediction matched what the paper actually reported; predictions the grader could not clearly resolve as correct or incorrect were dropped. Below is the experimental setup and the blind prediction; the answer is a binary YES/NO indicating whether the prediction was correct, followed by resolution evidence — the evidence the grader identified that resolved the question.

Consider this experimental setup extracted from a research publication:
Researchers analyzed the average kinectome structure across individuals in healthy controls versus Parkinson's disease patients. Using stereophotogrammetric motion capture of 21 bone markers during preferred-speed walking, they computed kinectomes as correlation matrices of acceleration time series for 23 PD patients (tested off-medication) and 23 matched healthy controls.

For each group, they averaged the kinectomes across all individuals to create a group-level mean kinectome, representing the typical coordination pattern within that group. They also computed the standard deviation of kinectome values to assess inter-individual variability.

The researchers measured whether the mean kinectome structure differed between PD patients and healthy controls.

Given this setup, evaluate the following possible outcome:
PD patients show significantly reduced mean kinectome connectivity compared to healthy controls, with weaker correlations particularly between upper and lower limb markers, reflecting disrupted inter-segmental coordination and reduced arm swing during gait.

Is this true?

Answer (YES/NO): NO